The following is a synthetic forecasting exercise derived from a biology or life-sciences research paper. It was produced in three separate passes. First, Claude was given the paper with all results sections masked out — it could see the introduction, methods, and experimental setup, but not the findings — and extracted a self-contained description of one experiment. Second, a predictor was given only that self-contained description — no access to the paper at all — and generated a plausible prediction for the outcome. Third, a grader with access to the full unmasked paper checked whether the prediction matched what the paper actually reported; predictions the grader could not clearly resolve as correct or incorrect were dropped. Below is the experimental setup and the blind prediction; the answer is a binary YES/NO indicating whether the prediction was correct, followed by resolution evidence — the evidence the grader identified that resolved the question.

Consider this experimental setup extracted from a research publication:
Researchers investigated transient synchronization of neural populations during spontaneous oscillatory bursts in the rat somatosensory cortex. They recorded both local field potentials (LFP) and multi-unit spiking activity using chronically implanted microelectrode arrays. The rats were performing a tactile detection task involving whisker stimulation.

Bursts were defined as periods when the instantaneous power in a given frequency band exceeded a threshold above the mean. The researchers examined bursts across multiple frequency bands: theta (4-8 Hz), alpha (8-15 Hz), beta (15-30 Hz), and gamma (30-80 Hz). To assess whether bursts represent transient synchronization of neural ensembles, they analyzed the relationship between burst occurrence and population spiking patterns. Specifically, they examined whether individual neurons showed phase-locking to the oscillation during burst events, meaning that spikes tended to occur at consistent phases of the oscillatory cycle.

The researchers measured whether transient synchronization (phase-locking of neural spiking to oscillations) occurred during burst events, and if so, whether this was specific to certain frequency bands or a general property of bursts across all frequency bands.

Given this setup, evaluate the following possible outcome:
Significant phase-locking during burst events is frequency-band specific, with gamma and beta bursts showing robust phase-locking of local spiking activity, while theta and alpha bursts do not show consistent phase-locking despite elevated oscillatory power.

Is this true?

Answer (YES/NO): NO